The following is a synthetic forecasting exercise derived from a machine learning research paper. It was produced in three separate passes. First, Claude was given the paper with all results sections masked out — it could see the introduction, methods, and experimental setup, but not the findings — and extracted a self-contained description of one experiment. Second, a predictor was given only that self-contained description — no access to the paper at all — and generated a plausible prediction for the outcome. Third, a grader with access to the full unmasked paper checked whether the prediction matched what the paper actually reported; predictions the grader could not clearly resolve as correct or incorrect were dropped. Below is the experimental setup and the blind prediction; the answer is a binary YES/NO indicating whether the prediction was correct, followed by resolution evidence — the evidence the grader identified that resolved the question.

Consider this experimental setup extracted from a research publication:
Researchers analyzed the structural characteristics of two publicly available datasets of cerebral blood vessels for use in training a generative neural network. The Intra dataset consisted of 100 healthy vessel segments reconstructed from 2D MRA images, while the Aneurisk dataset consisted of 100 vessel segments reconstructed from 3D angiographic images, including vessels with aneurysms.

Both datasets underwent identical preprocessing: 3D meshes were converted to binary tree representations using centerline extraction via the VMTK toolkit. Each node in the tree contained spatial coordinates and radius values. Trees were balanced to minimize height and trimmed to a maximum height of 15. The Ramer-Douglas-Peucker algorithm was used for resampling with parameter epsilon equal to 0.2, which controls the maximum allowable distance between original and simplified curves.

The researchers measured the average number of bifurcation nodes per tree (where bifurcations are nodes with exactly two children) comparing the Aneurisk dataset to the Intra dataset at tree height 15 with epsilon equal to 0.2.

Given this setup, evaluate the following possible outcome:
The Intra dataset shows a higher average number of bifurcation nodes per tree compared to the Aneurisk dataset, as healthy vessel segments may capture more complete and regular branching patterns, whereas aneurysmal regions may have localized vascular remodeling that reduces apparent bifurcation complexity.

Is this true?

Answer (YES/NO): NO